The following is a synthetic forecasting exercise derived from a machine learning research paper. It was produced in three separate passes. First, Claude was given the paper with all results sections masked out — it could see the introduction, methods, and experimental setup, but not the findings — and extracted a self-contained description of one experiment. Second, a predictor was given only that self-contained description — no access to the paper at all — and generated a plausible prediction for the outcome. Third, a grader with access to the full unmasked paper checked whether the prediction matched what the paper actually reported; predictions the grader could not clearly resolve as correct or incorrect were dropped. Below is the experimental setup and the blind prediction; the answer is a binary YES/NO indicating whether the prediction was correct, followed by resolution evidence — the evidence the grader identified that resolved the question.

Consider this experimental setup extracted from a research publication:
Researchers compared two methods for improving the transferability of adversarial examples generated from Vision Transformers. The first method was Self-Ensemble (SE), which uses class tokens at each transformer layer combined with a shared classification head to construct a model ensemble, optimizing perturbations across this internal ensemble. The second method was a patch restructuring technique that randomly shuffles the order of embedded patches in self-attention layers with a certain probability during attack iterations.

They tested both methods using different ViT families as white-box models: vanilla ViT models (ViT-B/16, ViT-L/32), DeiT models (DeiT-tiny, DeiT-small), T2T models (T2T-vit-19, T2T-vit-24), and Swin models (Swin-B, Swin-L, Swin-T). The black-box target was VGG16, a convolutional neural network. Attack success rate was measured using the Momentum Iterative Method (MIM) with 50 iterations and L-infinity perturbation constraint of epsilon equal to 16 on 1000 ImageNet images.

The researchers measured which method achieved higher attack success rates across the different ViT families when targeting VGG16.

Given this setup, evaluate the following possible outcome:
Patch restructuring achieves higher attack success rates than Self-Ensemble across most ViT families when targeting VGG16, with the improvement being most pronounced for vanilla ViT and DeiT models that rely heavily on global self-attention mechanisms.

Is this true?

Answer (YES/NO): NO